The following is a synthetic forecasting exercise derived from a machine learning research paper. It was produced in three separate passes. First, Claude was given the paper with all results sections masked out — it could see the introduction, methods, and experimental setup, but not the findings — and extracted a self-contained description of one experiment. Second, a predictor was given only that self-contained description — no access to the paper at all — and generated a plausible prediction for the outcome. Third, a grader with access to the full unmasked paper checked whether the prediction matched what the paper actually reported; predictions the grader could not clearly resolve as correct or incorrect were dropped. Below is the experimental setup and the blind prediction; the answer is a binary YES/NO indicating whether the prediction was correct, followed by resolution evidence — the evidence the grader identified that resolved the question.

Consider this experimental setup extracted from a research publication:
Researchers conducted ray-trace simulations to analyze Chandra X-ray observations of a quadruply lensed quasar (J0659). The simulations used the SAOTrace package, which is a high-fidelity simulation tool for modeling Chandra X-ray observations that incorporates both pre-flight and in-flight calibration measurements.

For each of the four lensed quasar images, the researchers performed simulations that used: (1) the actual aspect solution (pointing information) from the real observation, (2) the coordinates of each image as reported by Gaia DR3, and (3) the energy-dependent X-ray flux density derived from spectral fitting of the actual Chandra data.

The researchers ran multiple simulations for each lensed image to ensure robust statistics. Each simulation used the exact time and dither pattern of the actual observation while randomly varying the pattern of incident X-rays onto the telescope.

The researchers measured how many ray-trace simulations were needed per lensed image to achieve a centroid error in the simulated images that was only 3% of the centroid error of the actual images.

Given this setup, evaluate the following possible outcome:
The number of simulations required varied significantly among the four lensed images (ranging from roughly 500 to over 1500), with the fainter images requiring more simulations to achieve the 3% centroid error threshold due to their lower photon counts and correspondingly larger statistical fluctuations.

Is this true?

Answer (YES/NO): NO